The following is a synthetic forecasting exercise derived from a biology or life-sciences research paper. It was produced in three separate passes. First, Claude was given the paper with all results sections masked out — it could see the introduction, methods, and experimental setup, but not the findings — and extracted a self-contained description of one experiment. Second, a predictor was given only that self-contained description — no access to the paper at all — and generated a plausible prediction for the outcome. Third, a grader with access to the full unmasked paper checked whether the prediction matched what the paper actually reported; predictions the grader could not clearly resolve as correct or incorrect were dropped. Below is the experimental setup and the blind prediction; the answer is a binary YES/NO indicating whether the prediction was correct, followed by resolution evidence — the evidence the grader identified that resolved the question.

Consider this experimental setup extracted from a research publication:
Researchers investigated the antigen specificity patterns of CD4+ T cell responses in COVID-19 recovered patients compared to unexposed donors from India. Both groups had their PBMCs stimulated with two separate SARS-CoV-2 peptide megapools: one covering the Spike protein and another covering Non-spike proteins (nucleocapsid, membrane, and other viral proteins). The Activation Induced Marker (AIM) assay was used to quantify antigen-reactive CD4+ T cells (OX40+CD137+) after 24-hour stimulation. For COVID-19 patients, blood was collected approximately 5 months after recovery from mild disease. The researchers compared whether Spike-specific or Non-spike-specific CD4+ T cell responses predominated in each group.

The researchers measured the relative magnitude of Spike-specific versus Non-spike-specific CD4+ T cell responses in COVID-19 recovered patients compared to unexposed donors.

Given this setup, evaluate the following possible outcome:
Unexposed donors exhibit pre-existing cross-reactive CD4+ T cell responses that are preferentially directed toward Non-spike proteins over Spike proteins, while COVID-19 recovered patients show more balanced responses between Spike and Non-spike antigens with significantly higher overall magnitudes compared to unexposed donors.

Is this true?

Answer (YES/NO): NO